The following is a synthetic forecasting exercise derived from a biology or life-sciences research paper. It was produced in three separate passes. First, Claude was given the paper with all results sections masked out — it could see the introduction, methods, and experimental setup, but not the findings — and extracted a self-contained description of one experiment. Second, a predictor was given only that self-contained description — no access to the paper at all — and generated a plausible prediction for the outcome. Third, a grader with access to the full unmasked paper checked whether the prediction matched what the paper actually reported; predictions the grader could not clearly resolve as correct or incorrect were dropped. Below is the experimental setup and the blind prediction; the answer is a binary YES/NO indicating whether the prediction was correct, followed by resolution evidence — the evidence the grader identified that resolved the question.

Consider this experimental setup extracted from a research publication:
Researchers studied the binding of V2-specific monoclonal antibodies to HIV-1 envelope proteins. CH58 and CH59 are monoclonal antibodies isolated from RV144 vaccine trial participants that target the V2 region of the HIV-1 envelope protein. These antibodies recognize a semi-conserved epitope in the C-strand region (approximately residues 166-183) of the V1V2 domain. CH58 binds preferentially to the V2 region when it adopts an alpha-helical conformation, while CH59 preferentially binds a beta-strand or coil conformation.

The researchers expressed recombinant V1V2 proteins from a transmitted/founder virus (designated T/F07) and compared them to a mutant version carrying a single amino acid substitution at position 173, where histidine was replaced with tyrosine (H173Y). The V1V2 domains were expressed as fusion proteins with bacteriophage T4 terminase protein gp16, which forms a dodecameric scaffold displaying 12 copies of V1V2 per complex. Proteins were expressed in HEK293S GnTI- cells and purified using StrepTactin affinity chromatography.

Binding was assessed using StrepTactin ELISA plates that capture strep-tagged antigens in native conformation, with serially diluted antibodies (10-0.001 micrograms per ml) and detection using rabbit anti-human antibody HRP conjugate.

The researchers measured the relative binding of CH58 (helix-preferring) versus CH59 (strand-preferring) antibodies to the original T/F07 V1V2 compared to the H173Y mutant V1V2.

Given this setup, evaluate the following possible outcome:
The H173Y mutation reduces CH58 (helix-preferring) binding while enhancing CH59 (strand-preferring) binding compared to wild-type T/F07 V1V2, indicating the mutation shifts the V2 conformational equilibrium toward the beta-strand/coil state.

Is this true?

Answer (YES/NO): NO